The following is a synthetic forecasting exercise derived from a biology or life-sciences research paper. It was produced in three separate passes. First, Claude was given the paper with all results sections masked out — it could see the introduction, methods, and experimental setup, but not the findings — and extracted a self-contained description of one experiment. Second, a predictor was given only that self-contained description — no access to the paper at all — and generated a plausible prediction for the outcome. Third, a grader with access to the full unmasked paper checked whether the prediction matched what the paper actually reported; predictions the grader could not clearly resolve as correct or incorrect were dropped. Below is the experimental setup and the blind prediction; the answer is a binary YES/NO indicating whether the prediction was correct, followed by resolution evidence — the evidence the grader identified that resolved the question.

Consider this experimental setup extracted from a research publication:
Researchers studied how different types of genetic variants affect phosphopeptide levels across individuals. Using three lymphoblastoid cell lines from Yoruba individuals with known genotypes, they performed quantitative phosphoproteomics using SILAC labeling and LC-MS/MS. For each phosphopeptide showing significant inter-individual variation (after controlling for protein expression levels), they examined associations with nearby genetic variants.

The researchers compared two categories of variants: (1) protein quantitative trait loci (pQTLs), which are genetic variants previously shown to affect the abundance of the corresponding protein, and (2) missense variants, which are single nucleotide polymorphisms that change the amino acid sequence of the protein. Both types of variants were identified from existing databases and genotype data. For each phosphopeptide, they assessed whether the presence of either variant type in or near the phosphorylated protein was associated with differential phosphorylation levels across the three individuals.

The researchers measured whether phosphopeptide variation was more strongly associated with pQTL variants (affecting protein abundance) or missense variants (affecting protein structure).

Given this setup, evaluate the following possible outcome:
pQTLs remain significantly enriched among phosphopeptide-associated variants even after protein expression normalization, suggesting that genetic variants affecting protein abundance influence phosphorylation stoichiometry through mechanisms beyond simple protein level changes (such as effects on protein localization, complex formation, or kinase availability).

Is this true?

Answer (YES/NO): NO